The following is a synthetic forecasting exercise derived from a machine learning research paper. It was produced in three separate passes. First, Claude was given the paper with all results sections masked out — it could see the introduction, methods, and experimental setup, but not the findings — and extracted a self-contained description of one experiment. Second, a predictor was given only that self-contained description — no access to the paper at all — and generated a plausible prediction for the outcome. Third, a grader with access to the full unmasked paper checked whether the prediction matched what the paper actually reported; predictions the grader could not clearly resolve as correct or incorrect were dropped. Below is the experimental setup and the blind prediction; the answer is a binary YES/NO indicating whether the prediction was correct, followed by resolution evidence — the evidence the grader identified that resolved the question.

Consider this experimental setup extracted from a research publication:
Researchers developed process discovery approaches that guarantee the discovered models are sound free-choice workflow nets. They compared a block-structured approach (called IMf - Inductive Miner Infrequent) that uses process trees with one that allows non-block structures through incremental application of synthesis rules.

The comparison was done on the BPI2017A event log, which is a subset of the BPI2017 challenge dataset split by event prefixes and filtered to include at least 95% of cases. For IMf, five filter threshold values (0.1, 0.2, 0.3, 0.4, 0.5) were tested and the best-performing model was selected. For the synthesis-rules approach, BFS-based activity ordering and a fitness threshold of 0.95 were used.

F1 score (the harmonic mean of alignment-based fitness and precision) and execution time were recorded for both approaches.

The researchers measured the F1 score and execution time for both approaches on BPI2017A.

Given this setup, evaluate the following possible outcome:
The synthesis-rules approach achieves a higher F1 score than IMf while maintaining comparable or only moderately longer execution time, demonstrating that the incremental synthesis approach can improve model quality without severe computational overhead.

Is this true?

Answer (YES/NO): NO